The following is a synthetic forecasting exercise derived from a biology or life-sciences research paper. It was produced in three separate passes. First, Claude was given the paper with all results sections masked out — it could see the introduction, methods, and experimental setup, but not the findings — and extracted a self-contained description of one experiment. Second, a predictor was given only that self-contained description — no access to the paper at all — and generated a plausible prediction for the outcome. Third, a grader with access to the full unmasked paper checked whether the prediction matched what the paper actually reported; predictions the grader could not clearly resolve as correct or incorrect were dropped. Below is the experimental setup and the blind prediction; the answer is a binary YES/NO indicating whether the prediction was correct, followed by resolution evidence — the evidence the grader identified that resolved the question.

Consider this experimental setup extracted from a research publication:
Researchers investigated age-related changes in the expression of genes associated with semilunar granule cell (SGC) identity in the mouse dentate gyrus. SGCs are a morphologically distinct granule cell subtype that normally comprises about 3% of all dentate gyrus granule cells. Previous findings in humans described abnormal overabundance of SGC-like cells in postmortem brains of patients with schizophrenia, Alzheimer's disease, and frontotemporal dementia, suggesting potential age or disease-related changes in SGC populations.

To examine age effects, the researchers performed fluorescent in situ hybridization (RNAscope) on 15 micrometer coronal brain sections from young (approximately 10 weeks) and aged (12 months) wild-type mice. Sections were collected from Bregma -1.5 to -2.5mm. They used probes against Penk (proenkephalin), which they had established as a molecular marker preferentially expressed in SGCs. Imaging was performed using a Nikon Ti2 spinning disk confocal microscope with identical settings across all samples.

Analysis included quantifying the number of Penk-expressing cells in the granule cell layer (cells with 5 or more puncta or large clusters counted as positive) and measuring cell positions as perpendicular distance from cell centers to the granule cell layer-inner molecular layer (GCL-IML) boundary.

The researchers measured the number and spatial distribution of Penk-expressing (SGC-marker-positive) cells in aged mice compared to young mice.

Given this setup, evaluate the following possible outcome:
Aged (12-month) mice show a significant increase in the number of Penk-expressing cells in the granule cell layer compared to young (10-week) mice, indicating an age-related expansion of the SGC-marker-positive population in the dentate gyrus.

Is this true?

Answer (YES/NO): YES